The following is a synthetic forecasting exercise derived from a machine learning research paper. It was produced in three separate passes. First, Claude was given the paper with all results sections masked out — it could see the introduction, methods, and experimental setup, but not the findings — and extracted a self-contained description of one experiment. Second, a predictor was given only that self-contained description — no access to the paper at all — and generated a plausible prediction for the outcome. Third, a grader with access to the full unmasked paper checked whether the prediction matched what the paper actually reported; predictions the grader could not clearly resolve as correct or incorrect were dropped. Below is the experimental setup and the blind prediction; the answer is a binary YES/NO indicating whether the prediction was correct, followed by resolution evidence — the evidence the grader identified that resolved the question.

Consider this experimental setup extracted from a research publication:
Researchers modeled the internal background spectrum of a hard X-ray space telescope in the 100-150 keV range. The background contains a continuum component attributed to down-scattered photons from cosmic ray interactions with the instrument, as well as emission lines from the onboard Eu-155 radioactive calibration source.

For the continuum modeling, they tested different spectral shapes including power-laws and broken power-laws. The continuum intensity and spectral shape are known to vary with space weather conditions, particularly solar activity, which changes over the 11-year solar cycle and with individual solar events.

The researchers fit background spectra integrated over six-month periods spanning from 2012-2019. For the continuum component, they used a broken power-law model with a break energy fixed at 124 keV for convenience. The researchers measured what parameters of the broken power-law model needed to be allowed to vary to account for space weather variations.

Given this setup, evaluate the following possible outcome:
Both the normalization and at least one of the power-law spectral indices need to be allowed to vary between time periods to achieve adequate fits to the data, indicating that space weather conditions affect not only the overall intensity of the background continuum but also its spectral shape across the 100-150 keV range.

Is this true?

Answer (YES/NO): YES